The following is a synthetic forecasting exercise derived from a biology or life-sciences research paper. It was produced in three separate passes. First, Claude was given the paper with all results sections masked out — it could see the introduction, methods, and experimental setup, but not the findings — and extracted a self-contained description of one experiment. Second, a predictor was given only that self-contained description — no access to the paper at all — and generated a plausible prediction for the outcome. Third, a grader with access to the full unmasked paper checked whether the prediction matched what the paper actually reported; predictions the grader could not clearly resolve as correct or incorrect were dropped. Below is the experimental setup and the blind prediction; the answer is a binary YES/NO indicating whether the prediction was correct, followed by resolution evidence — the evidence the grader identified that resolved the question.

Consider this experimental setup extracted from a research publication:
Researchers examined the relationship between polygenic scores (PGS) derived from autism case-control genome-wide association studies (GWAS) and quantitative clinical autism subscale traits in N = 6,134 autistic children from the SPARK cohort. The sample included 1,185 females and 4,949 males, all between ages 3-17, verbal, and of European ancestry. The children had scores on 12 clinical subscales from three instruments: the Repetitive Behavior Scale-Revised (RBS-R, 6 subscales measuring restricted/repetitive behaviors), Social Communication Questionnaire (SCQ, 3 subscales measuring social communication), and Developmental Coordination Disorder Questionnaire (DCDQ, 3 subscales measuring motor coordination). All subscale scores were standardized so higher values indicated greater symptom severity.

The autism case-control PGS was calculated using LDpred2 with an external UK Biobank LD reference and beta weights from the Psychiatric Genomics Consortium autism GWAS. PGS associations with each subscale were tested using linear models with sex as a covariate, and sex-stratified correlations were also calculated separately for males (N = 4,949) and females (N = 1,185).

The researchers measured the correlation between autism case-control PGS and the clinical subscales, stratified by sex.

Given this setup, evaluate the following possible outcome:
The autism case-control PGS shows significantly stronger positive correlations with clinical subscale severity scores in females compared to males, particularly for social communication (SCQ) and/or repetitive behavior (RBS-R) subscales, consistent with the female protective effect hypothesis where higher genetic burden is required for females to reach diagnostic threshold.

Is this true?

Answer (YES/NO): NO